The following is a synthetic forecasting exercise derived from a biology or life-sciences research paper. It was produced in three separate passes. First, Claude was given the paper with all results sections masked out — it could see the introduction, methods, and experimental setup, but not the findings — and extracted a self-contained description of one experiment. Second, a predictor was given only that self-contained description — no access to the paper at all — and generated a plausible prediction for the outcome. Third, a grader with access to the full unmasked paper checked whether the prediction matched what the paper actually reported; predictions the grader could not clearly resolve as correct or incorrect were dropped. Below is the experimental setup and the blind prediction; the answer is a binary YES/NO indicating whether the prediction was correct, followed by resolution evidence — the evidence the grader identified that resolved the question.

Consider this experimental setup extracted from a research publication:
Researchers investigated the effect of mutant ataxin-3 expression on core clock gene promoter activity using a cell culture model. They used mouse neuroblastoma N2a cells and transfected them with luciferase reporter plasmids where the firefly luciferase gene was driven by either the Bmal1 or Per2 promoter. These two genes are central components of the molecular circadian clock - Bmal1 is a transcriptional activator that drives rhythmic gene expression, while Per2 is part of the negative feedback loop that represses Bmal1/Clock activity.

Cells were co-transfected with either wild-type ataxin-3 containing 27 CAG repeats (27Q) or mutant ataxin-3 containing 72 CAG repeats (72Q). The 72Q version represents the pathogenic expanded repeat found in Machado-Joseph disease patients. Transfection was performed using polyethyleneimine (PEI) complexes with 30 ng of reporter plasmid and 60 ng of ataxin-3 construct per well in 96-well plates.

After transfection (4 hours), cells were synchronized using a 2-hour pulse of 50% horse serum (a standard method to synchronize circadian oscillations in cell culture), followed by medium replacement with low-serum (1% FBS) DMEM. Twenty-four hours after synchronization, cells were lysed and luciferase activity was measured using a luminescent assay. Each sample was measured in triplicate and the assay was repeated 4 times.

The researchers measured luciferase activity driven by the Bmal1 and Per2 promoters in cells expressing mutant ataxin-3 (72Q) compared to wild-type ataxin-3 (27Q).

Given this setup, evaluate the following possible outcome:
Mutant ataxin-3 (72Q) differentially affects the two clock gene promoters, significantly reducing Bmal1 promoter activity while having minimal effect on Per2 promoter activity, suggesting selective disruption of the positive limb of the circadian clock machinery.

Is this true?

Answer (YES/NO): NO